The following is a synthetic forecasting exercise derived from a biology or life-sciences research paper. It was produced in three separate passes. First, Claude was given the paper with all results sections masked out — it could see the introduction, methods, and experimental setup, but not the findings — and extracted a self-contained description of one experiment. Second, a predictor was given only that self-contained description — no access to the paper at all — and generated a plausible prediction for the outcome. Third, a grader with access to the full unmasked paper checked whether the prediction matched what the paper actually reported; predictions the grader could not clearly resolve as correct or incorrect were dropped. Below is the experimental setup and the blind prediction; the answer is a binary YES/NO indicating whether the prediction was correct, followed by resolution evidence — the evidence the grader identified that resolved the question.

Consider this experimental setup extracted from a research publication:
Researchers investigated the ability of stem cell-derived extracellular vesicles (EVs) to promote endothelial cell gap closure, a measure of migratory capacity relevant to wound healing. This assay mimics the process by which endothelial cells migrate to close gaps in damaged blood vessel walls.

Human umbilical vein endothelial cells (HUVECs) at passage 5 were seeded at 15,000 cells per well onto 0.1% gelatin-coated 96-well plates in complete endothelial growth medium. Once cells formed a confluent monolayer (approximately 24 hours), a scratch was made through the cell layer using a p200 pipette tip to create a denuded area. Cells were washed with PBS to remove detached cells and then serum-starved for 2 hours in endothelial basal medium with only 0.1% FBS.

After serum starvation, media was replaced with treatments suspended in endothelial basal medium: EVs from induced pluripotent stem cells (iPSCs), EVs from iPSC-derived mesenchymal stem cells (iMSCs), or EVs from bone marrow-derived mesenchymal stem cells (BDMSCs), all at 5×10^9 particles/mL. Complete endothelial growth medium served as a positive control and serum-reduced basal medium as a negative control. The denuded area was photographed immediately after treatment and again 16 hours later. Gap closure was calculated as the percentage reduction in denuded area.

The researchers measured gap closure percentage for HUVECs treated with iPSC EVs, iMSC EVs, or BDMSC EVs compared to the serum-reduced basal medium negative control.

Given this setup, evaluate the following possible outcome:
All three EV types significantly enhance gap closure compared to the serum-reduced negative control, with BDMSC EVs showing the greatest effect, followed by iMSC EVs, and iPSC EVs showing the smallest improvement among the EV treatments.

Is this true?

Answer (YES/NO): NO